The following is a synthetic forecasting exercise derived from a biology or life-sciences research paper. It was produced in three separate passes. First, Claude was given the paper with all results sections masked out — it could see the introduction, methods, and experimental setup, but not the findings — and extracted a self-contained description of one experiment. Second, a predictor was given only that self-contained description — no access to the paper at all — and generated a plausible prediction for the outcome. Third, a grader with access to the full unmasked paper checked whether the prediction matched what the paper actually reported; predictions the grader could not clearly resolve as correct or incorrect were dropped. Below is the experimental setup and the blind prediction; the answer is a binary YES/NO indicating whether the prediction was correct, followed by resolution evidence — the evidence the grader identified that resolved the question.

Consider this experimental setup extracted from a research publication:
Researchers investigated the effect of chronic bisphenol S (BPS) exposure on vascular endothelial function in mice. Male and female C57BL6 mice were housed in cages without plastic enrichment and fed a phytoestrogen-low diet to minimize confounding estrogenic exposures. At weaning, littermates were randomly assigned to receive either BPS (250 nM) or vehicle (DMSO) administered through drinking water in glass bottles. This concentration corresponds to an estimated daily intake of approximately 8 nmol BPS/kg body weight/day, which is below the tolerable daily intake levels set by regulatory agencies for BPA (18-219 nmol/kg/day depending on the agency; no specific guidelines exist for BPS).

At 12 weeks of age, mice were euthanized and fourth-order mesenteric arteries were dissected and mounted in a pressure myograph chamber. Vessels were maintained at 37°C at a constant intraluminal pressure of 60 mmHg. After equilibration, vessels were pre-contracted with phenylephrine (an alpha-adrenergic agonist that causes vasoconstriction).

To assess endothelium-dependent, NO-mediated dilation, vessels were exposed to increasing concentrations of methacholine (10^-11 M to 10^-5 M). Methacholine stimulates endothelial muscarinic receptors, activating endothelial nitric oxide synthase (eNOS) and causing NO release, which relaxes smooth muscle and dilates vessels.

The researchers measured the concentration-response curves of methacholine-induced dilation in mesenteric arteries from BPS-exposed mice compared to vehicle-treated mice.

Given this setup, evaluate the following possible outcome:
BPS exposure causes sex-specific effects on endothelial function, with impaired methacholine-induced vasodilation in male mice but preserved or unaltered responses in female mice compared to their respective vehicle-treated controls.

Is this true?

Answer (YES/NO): YES